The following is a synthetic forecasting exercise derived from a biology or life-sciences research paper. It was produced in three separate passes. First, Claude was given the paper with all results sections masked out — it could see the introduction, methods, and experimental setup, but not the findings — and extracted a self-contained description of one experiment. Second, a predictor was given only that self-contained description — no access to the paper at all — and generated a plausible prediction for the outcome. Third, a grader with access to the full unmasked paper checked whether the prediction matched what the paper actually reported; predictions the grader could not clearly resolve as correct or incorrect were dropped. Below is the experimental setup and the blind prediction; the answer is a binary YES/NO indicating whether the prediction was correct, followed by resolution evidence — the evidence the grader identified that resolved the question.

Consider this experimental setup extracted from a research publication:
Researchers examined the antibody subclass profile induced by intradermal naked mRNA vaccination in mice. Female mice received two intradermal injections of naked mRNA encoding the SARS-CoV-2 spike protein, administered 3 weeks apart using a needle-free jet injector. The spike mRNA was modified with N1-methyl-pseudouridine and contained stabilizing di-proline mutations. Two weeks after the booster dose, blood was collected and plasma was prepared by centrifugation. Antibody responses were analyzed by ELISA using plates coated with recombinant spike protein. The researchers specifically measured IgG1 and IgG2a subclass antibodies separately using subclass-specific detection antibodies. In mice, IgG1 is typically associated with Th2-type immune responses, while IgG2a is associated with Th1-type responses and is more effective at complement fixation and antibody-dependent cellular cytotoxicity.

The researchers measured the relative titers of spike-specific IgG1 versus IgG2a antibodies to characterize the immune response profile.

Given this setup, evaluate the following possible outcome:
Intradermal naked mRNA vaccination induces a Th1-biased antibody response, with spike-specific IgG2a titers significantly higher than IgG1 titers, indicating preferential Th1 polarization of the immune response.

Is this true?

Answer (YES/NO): NO